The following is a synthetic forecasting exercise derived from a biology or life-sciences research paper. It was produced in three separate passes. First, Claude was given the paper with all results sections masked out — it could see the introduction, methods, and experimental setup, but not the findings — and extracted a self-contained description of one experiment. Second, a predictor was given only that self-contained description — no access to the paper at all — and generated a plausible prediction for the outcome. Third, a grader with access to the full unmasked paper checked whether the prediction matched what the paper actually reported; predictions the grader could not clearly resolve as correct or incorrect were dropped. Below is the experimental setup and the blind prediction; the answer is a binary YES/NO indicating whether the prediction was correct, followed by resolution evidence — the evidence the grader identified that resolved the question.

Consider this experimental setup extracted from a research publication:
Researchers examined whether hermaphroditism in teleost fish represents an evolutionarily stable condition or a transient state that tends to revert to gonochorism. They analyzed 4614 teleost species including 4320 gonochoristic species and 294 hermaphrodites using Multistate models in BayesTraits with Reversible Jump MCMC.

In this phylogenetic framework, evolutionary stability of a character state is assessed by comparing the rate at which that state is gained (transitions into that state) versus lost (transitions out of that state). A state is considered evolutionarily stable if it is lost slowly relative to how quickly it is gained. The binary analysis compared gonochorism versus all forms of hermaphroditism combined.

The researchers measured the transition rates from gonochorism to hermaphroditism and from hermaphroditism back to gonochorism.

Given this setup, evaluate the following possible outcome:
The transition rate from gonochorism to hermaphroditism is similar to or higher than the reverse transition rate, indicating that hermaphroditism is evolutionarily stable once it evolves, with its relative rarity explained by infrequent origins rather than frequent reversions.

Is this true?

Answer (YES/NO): NO